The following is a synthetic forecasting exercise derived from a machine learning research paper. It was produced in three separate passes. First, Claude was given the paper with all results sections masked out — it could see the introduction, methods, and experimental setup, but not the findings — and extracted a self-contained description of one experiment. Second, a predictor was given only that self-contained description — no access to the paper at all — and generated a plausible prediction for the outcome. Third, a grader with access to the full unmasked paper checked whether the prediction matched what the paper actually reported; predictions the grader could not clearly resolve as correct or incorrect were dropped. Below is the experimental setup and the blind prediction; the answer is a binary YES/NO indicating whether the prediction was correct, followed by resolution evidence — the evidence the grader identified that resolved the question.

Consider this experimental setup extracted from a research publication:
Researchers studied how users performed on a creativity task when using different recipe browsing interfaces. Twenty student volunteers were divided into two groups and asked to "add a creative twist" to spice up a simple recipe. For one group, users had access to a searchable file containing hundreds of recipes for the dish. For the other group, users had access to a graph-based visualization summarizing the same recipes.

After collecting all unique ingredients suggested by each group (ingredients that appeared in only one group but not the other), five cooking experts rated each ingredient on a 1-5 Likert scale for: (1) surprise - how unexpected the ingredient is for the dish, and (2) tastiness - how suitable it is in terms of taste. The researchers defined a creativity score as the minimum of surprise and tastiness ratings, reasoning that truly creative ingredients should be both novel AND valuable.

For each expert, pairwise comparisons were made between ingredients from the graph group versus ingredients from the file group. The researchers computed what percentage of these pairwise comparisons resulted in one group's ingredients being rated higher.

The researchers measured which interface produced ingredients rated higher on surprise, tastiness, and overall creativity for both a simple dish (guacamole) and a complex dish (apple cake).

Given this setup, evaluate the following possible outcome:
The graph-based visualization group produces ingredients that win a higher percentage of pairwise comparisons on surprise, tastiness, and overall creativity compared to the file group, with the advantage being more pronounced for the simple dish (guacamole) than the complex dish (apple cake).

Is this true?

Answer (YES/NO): NO